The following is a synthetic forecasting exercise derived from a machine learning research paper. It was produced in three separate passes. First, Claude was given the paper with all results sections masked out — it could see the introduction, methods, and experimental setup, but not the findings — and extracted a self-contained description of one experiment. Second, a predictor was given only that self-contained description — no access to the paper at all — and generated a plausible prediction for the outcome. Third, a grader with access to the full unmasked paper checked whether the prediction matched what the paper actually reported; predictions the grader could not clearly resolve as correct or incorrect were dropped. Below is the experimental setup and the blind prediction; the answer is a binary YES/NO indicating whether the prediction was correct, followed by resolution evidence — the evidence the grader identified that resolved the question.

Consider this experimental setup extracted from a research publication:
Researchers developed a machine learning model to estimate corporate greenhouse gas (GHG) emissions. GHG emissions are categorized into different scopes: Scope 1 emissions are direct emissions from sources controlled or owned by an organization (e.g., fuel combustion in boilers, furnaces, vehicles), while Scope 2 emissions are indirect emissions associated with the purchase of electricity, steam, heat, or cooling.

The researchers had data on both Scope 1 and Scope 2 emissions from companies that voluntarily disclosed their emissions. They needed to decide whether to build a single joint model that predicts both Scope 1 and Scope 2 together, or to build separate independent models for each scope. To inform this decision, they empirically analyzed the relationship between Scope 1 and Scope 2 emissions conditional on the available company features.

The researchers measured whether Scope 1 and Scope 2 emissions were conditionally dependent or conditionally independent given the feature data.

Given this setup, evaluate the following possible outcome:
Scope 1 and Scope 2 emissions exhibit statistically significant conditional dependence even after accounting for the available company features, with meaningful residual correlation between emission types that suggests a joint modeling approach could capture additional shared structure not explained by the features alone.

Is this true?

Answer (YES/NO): NO